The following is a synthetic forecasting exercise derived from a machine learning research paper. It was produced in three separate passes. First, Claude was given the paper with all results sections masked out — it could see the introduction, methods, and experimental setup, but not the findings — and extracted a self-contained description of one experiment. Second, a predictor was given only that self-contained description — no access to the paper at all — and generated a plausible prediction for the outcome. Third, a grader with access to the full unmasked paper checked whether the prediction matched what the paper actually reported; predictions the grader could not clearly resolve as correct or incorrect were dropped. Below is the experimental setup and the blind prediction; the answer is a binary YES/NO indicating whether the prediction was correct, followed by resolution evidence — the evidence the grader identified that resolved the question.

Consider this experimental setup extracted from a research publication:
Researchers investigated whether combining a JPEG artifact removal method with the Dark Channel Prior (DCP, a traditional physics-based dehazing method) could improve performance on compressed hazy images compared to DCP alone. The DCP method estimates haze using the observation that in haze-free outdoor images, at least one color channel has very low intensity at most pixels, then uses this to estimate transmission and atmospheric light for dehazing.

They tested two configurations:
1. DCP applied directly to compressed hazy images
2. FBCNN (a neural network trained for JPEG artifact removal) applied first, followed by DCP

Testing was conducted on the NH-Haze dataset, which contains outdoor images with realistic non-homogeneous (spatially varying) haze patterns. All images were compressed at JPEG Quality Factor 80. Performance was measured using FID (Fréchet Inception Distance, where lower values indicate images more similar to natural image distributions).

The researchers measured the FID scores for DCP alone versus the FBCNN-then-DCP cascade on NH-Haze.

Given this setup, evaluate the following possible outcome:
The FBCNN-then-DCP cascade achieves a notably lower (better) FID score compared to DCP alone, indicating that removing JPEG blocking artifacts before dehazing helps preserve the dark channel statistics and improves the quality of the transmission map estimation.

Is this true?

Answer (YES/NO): YES